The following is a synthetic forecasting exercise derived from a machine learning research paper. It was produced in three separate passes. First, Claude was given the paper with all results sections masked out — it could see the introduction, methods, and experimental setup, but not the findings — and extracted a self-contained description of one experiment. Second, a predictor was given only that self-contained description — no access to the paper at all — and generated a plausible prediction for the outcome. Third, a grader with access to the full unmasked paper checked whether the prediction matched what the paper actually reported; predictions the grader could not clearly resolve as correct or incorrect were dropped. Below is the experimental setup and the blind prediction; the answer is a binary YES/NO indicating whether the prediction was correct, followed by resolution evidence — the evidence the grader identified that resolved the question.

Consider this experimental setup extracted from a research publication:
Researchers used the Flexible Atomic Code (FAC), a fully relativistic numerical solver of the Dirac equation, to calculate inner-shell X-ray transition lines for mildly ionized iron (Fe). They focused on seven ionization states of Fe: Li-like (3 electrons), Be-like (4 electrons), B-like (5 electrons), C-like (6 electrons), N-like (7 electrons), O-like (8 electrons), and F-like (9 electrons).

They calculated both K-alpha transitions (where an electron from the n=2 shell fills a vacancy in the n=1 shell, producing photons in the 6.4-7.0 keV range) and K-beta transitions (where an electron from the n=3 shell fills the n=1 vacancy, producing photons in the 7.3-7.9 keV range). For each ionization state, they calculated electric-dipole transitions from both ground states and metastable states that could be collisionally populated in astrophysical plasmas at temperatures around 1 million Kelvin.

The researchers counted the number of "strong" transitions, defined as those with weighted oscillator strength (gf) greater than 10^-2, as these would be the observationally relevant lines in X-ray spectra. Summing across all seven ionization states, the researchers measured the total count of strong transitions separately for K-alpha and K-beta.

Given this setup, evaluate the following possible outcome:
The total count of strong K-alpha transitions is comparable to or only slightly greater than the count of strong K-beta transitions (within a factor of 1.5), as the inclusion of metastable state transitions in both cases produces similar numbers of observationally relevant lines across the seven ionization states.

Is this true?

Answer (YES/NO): NO